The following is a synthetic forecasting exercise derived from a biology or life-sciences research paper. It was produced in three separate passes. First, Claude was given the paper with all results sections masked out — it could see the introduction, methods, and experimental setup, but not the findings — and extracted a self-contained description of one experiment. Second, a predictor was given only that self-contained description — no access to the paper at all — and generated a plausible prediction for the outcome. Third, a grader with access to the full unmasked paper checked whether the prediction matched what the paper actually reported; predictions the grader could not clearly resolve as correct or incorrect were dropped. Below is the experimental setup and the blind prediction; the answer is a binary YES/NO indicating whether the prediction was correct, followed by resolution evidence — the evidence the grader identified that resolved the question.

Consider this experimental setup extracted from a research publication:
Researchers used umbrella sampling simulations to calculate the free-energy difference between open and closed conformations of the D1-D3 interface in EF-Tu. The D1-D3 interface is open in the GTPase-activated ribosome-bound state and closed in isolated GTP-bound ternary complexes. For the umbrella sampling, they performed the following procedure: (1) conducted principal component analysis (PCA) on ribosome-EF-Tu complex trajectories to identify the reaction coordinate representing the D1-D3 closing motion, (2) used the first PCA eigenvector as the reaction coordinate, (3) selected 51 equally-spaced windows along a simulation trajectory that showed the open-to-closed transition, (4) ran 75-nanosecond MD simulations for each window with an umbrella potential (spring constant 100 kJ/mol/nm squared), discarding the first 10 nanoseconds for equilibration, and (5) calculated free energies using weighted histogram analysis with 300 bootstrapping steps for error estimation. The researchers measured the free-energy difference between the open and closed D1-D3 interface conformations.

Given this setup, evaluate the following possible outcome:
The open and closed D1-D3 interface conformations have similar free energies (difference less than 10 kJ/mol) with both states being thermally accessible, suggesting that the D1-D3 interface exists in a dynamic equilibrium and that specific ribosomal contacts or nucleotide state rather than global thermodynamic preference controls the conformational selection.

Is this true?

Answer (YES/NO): NO